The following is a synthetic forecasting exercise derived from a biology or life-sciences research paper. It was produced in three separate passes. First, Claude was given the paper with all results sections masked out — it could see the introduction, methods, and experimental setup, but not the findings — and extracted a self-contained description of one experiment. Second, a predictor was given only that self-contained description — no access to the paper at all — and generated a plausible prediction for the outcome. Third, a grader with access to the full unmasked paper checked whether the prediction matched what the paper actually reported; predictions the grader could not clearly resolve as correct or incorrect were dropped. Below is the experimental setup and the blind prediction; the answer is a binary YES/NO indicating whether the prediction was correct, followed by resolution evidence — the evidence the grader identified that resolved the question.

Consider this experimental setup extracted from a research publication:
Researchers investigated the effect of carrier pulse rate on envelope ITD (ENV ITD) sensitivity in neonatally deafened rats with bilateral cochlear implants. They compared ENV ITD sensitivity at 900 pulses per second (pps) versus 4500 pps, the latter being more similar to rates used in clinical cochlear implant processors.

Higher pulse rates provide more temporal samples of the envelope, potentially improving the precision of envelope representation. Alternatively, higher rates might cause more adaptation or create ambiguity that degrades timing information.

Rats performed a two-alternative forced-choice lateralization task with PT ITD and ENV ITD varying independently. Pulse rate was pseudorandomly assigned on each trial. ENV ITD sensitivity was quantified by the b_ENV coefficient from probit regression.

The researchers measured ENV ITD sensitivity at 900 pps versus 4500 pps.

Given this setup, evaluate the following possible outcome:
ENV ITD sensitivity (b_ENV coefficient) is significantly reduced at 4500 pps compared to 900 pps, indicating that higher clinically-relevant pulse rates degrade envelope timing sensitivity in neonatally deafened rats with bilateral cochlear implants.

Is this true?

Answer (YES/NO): NO